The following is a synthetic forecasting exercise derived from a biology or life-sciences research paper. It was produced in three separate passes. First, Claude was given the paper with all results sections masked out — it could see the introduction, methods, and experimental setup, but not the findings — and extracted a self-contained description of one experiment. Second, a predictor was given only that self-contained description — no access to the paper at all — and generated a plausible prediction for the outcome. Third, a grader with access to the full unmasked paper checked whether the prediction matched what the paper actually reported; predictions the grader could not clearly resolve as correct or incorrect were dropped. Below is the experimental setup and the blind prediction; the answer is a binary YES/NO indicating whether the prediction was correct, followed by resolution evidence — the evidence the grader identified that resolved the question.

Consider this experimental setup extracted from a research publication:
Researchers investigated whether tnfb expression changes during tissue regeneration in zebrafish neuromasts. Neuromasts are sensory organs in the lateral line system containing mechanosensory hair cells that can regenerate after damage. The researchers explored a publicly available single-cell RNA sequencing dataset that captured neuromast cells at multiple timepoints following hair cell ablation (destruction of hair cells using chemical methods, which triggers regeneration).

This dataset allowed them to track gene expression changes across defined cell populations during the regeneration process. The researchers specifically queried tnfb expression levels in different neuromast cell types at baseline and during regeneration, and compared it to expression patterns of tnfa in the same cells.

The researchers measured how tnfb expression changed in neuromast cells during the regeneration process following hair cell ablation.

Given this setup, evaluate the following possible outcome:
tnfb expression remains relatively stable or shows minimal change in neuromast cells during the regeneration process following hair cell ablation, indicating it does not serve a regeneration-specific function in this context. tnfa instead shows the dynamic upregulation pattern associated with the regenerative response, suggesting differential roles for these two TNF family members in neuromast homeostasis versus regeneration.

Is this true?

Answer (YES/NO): NO